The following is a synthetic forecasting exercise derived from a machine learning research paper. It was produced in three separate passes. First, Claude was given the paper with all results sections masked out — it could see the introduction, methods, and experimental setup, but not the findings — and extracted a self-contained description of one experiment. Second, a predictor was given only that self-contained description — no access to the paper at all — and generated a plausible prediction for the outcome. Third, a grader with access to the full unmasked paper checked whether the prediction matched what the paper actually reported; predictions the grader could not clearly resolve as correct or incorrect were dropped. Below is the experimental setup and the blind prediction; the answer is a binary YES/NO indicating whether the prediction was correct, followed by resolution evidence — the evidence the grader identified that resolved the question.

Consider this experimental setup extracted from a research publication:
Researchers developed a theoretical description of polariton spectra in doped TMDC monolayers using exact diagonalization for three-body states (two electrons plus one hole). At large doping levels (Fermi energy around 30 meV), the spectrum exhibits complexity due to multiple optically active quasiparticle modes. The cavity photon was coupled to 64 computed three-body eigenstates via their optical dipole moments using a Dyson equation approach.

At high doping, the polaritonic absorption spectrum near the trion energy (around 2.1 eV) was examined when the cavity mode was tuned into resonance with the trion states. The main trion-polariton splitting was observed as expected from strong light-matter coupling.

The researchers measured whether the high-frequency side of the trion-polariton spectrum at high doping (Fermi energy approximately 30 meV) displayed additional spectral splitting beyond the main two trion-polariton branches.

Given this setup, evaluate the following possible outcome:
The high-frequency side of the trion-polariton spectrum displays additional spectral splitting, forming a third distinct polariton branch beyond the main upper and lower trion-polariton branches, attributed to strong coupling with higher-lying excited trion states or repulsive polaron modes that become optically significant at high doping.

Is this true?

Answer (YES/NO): YES